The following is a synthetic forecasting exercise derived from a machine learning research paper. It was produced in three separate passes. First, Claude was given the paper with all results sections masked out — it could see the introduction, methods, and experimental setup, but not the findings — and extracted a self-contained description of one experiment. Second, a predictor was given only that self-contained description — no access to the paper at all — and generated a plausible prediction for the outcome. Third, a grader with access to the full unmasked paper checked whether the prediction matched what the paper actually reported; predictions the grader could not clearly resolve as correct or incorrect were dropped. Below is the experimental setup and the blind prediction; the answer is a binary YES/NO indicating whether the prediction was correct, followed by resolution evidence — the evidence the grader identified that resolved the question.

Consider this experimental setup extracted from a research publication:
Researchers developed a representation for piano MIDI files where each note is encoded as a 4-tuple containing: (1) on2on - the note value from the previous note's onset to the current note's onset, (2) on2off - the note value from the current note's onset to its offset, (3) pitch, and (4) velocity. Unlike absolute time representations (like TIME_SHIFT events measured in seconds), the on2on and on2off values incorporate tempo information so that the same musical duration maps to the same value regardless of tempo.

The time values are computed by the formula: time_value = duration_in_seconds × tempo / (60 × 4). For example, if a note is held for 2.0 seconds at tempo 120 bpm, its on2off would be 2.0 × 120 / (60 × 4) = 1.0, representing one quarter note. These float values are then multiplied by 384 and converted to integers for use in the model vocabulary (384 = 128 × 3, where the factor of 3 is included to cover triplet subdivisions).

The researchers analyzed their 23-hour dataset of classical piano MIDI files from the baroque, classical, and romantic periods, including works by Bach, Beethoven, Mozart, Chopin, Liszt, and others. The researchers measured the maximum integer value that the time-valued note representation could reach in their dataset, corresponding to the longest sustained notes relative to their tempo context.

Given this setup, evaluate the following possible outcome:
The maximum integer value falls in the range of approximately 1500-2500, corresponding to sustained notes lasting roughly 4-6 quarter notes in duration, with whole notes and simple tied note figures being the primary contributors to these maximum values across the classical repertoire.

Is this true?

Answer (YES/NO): NO